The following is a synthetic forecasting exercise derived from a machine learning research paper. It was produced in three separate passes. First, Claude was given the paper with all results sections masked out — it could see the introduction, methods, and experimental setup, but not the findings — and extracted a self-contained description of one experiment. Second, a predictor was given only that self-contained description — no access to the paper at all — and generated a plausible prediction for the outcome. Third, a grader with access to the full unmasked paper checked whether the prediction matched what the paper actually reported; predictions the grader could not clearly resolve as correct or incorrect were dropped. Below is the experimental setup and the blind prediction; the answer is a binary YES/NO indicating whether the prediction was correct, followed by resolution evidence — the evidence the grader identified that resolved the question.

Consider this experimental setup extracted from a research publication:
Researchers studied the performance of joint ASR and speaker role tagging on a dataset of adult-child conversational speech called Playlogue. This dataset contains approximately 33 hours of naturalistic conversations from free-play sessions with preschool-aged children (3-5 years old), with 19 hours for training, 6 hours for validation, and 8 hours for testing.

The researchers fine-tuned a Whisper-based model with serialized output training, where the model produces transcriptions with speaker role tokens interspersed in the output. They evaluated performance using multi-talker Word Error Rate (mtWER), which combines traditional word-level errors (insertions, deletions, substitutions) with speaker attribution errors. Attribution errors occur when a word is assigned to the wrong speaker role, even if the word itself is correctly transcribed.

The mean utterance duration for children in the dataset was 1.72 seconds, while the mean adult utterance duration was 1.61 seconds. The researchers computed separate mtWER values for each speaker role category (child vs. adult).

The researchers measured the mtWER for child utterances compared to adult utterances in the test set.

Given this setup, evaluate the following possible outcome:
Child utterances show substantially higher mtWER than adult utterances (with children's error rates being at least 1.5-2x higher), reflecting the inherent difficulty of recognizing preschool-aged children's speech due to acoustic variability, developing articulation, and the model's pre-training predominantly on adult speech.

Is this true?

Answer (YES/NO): YES